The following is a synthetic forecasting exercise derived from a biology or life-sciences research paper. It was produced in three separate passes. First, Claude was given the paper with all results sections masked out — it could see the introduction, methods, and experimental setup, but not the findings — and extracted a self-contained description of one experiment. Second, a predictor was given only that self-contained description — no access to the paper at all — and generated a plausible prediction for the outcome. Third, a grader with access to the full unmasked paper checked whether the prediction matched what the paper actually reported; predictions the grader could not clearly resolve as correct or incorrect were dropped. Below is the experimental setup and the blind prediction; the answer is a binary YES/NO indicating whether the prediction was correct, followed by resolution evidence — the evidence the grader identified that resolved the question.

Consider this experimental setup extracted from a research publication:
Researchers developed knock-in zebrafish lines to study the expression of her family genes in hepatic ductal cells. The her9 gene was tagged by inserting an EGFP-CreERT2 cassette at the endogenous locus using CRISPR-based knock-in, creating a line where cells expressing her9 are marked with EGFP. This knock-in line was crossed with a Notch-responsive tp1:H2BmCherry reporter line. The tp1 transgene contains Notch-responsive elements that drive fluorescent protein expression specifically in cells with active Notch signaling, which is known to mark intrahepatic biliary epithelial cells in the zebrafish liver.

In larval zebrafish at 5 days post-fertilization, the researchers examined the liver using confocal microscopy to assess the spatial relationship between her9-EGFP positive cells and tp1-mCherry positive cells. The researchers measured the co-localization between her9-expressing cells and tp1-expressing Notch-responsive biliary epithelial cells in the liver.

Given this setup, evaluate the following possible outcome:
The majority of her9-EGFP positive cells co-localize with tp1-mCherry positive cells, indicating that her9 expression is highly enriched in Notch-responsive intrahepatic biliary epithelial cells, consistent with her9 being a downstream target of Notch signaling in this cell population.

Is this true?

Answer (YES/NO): NO